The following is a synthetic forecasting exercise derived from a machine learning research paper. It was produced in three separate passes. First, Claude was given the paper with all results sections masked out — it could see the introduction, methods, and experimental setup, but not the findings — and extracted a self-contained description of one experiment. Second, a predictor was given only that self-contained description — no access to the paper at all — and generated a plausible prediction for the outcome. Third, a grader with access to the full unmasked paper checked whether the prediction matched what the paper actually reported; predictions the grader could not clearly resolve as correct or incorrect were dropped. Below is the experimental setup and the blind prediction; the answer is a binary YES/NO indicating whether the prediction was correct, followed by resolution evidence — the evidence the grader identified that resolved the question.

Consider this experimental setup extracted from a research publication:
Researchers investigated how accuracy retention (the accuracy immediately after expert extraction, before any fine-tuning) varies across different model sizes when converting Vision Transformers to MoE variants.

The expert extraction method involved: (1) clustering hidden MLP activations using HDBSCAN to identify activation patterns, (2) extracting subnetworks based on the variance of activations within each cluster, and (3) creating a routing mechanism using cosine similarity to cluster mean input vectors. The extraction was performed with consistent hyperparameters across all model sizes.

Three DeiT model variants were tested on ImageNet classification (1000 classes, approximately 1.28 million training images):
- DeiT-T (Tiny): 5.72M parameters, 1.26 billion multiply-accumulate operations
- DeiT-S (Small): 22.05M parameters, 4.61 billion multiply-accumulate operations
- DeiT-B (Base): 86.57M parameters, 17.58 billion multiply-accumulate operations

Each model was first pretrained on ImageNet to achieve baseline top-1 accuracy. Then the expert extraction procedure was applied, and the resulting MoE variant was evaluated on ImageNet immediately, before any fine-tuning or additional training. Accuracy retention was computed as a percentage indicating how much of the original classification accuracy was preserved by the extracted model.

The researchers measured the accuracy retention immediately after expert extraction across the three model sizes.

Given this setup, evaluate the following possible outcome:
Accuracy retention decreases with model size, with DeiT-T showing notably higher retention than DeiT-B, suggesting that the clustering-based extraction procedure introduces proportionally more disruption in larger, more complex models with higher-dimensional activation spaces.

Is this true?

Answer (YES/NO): NO